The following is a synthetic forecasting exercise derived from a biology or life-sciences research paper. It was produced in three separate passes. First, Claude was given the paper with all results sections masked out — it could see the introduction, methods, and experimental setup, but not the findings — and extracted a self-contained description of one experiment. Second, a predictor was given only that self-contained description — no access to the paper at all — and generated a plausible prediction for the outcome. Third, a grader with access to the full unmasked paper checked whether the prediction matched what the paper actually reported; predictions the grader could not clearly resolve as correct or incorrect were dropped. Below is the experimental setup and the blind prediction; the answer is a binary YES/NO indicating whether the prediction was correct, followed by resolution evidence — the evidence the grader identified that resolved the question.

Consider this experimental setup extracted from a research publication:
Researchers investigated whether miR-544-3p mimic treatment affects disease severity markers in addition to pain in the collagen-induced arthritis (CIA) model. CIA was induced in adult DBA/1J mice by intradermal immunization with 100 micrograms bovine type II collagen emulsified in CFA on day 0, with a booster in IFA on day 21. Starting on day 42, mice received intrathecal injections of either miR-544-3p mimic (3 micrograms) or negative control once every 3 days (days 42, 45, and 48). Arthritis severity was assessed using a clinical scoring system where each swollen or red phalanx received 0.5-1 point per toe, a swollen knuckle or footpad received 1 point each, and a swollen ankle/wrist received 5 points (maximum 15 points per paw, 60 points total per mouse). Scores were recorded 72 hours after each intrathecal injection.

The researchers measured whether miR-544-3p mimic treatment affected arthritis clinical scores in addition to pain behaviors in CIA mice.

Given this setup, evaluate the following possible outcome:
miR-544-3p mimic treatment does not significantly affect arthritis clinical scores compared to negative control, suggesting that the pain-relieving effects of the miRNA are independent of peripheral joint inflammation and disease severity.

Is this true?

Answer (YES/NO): YES